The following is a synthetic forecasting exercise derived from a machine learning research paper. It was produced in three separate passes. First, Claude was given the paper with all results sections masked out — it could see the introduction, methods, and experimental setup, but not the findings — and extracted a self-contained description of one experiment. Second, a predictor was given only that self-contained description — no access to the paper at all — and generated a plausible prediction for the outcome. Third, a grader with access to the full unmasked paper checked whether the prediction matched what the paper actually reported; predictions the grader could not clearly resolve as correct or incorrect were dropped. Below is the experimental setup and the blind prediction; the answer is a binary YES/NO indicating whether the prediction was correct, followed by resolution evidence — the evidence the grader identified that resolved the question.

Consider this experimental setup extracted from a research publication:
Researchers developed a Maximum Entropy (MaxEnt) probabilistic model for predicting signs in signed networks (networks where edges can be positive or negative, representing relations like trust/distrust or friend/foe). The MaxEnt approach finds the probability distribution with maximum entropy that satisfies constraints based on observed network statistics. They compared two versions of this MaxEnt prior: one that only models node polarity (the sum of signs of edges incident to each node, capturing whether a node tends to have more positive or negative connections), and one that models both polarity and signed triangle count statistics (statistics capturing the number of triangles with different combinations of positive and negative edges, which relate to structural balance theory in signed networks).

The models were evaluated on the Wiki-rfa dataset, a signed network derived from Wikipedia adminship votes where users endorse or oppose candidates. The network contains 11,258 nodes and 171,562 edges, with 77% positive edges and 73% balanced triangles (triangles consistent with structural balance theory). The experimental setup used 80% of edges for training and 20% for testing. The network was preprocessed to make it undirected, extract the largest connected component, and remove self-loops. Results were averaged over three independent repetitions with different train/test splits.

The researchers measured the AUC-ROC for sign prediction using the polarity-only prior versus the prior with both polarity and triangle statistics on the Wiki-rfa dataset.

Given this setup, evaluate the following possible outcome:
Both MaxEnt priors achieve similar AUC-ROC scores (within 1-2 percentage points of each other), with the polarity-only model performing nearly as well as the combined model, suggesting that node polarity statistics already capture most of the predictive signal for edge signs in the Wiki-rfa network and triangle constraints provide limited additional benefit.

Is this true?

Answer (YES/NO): YES